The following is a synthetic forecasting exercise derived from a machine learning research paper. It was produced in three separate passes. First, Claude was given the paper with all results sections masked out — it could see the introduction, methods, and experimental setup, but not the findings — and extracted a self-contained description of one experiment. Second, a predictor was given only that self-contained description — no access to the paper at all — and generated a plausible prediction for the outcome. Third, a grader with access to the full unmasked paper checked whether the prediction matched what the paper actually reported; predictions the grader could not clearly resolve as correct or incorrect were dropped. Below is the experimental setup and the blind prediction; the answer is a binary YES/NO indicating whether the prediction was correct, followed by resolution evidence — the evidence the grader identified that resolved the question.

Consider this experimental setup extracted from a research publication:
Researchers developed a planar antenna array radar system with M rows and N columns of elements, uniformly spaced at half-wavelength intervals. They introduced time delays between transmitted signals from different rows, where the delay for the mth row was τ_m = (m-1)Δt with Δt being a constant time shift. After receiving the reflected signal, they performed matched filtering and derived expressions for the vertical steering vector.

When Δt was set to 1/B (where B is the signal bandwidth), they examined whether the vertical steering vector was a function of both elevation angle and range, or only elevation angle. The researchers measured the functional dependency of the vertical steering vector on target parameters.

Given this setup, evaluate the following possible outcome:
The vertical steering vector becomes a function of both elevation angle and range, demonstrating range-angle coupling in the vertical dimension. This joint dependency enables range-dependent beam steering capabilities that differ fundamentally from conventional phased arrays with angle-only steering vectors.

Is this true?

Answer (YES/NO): YES